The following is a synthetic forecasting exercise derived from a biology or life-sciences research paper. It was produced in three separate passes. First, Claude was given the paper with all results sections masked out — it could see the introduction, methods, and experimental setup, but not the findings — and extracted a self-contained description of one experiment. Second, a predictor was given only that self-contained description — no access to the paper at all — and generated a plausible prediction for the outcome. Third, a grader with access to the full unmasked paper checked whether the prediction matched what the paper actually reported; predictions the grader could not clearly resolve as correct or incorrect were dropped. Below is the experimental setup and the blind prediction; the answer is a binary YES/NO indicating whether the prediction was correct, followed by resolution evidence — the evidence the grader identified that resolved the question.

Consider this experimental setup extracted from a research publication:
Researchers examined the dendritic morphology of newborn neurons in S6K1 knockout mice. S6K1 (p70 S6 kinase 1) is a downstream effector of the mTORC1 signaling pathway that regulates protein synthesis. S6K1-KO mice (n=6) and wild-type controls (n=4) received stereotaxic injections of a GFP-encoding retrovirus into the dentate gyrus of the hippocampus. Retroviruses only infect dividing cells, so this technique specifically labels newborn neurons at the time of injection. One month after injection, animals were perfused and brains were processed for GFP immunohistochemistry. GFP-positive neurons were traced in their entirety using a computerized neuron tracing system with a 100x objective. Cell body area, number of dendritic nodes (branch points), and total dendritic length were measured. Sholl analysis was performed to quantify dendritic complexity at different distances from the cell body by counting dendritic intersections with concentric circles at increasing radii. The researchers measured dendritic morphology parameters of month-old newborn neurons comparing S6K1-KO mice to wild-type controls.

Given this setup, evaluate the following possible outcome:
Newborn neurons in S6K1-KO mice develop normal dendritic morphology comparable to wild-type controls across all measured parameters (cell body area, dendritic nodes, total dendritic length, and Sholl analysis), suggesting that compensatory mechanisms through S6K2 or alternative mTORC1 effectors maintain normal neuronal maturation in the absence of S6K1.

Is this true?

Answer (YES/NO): NO